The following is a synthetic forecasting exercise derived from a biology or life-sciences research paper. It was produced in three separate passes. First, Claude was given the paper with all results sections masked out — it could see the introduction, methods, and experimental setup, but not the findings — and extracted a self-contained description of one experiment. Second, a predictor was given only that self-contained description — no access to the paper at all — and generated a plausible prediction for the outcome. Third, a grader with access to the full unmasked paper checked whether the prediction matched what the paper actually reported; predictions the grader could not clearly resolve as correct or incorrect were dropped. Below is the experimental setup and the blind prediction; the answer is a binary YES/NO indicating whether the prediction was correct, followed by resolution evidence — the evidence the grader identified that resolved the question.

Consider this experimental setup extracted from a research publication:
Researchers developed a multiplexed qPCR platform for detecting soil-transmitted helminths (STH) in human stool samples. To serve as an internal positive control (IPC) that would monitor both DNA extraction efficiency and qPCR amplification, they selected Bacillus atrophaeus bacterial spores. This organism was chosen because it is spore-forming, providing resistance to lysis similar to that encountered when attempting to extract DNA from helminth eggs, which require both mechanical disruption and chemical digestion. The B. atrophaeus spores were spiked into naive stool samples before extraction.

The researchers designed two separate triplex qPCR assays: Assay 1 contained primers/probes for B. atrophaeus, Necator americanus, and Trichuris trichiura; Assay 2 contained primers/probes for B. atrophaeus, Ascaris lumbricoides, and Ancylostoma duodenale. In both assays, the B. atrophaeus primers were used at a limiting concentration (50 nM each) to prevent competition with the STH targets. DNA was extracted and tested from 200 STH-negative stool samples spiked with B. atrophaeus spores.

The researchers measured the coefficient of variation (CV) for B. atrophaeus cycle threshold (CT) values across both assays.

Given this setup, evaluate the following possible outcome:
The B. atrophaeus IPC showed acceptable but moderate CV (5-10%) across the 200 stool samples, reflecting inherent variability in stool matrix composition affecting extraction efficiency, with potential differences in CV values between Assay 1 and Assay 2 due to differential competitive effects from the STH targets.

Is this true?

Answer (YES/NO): NO